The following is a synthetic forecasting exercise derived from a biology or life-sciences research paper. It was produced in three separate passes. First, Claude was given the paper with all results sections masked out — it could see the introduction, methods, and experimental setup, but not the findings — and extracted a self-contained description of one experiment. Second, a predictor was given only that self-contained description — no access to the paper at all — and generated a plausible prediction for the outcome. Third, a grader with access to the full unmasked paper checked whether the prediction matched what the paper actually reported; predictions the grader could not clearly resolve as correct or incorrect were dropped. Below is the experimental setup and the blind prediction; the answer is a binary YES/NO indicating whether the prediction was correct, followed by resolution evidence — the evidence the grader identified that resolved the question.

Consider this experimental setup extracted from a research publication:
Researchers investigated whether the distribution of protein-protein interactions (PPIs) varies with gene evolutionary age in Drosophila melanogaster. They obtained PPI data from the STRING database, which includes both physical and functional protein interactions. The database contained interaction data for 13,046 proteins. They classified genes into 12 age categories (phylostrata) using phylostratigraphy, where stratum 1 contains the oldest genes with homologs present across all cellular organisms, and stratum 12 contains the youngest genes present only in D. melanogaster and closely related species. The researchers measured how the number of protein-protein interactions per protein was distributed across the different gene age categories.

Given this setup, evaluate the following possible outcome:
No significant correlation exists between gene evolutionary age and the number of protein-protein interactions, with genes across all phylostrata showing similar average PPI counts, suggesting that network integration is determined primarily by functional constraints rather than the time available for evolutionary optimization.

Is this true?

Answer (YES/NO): NO